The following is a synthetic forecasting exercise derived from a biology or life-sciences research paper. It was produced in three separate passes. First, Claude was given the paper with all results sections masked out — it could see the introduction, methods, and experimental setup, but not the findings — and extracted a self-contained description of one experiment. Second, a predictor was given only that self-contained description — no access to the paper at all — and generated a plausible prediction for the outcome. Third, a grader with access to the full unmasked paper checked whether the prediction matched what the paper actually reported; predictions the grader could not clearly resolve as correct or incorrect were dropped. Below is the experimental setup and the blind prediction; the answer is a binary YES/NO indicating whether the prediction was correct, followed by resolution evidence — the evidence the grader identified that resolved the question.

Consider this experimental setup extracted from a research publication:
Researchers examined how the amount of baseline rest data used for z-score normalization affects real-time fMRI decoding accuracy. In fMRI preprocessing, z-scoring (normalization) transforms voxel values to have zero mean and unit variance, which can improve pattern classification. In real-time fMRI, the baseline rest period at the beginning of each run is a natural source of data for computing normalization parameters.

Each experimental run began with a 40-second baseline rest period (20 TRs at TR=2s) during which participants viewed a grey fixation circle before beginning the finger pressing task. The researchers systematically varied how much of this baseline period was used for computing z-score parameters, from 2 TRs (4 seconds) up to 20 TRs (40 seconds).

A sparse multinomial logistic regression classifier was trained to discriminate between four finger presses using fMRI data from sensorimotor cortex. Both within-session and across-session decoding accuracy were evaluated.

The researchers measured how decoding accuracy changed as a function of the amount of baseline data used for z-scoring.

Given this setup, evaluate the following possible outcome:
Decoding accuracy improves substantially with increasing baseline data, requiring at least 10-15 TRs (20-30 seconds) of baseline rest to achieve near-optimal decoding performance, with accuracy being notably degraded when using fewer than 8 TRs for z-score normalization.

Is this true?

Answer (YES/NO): YES